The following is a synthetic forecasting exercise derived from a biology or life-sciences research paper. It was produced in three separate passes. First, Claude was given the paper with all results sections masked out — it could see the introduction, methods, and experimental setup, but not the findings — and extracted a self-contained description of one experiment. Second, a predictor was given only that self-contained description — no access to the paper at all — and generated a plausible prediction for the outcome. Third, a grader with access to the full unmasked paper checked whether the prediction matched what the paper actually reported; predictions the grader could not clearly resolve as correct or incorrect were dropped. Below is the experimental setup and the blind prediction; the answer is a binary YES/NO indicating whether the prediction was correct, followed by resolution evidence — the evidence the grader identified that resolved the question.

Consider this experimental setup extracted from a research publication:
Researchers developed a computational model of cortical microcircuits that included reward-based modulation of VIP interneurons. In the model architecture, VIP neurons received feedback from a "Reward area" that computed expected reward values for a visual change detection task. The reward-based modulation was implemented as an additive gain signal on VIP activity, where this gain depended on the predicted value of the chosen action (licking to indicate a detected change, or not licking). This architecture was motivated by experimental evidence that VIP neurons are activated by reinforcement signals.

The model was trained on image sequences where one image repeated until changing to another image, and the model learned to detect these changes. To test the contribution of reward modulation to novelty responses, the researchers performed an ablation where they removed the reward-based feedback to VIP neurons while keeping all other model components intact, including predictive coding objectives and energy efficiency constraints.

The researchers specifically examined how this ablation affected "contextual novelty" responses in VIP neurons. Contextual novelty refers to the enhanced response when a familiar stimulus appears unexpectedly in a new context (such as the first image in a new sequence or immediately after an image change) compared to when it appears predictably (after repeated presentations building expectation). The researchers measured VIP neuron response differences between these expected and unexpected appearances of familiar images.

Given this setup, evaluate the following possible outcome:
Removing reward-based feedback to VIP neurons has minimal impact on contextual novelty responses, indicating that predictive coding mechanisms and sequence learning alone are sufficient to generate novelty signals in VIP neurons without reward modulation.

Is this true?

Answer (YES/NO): NO